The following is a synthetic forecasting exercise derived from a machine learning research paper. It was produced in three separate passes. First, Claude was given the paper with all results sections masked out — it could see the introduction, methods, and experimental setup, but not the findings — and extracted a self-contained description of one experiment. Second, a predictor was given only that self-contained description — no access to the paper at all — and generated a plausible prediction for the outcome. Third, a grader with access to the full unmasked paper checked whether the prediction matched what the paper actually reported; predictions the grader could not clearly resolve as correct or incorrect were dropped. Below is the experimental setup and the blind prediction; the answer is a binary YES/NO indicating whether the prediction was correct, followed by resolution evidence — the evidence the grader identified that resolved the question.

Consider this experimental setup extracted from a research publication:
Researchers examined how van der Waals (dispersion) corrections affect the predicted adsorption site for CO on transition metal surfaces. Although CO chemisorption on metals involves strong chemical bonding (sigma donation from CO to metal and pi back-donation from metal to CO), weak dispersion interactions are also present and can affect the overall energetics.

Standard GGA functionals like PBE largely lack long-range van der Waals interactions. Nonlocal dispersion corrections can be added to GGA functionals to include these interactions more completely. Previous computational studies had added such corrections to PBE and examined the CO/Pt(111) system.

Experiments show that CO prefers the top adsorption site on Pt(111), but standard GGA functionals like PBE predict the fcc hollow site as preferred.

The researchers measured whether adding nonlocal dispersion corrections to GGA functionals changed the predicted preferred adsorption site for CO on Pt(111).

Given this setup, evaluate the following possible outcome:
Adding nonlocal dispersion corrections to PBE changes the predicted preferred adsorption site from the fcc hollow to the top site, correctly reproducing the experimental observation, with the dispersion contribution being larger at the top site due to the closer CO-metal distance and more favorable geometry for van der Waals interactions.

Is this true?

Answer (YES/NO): NO